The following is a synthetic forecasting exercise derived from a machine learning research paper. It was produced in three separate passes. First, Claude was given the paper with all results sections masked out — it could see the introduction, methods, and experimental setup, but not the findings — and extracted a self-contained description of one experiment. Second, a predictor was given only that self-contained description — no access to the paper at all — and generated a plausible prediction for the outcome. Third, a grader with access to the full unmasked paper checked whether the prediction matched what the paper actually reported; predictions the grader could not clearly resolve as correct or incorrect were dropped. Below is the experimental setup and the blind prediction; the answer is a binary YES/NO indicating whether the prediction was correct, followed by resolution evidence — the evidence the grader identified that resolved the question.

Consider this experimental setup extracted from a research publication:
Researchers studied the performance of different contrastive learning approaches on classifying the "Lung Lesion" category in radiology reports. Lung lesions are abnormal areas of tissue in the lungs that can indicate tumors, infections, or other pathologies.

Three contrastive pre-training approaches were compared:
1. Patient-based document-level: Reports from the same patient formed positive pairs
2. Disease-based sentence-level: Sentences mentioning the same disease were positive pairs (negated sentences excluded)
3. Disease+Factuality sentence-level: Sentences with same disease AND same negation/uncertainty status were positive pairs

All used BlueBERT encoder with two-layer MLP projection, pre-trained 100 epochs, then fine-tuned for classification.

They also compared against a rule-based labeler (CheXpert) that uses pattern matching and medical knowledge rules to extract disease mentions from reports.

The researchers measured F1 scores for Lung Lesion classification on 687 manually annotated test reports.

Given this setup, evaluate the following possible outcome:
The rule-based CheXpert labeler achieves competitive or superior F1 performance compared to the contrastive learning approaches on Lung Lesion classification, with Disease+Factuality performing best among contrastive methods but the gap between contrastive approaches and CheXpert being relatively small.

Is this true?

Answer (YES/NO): NO